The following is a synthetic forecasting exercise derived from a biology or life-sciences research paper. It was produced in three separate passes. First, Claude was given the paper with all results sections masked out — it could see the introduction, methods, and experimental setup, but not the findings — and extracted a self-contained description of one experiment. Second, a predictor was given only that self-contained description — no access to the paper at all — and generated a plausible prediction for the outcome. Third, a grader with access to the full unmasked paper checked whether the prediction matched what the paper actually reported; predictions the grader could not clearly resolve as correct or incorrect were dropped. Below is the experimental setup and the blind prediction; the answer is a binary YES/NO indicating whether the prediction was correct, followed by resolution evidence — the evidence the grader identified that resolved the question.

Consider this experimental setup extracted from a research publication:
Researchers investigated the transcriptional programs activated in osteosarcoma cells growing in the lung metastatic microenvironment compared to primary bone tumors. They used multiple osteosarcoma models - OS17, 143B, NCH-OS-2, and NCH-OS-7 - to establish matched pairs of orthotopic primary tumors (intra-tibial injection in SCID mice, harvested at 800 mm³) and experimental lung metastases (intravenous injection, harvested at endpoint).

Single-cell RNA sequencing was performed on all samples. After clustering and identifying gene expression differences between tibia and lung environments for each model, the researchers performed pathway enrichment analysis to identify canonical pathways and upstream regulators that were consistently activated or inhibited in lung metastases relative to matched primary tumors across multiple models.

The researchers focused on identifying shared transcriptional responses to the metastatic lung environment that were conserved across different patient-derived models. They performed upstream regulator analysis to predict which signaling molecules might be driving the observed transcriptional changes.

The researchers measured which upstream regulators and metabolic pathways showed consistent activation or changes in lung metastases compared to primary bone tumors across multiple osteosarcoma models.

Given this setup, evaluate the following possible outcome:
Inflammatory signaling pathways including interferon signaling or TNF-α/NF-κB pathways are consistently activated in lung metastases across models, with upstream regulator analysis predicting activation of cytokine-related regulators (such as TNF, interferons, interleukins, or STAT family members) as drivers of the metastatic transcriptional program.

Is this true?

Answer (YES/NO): YES